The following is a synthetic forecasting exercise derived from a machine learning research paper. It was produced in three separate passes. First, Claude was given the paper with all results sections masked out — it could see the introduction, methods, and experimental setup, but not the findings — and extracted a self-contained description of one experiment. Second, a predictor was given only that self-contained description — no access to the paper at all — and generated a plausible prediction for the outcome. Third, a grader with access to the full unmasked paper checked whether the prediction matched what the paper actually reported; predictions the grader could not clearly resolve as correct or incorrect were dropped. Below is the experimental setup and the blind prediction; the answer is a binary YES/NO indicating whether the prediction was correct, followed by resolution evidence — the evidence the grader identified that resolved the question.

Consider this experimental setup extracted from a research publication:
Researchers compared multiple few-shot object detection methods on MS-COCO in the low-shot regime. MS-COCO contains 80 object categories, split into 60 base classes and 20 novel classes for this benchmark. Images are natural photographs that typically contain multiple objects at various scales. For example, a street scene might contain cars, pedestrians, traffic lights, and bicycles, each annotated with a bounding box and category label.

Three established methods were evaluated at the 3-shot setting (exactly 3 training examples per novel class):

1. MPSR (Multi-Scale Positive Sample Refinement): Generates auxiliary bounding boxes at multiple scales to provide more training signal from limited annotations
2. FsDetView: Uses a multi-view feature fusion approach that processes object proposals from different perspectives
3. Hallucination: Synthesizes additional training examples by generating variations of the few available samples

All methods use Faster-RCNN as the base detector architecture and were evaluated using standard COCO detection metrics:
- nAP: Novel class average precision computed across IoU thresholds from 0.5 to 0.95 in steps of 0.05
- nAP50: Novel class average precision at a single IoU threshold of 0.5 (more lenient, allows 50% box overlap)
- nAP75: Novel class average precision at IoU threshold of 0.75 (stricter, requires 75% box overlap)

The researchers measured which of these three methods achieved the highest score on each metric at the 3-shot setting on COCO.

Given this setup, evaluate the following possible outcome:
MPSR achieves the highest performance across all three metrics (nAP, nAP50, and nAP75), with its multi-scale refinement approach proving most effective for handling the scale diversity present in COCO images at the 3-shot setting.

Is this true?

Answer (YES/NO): NO